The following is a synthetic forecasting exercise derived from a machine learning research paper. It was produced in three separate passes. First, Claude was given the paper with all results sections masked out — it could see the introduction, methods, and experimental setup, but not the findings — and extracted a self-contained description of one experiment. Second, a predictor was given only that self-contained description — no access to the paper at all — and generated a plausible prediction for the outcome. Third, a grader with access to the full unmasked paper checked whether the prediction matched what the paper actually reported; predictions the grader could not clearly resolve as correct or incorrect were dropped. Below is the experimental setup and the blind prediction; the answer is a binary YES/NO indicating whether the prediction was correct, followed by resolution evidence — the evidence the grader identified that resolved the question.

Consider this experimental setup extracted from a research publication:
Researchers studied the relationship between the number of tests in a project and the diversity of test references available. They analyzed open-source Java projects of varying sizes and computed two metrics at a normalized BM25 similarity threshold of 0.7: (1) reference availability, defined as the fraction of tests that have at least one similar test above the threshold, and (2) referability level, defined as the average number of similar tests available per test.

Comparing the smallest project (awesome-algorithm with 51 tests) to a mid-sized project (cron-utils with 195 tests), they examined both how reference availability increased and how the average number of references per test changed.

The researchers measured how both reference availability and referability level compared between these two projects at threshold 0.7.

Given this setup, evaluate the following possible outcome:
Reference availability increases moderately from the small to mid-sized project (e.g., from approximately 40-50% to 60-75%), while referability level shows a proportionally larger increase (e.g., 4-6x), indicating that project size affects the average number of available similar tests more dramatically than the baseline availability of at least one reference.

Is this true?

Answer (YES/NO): NO